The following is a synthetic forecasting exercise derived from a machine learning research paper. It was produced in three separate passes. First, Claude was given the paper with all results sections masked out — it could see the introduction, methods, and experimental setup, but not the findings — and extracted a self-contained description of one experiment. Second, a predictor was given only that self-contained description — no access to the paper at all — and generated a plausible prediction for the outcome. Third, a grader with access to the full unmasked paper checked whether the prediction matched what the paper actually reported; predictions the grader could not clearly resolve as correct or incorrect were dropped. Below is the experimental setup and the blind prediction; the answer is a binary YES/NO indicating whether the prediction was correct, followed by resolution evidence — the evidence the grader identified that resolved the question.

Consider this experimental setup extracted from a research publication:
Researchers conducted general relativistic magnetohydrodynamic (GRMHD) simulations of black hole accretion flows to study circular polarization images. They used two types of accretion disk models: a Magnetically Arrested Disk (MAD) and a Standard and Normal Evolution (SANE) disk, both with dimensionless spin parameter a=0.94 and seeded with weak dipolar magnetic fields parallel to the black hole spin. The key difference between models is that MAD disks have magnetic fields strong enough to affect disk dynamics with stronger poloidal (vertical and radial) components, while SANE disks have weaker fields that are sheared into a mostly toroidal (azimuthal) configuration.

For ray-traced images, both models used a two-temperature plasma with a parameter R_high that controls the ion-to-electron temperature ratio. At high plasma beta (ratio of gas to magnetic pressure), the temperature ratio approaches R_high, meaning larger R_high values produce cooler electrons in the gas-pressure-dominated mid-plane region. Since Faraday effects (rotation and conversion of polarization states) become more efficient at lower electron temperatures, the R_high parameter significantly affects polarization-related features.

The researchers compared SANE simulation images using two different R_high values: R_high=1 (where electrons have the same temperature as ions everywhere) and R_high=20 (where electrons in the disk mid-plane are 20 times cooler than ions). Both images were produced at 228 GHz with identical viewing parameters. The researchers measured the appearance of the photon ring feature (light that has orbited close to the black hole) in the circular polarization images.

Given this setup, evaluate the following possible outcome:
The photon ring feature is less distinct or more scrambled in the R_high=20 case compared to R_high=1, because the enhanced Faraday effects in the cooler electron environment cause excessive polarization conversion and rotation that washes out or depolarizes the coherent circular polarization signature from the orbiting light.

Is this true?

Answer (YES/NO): YES